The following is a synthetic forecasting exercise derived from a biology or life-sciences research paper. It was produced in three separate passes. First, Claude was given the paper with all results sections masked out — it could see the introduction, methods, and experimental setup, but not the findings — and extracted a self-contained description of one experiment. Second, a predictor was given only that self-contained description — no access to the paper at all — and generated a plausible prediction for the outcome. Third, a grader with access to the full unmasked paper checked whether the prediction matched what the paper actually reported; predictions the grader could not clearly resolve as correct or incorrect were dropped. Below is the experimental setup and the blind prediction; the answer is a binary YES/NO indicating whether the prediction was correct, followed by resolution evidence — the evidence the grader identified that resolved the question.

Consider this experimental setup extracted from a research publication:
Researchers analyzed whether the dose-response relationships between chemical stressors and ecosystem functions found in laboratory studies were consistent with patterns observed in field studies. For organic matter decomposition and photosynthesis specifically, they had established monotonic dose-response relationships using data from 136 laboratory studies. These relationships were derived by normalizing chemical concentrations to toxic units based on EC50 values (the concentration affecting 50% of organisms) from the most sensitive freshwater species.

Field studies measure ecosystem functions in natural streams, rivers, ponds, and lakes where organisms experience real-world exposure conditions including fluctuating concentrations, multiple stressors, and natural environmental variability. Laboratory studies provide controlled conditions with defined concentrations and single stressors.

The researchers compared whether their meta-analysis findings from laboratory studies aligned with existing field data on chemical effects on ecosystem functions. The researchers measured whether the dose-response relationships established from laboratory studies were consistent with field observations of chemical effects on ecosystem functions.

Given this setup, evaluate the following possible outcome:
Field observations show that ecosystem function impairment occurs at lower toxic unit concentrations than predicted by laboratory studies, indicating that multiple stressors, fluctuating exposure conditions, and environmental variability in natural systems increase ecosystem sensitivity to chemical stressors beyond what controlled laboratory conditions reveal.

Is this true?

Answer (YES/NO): NO